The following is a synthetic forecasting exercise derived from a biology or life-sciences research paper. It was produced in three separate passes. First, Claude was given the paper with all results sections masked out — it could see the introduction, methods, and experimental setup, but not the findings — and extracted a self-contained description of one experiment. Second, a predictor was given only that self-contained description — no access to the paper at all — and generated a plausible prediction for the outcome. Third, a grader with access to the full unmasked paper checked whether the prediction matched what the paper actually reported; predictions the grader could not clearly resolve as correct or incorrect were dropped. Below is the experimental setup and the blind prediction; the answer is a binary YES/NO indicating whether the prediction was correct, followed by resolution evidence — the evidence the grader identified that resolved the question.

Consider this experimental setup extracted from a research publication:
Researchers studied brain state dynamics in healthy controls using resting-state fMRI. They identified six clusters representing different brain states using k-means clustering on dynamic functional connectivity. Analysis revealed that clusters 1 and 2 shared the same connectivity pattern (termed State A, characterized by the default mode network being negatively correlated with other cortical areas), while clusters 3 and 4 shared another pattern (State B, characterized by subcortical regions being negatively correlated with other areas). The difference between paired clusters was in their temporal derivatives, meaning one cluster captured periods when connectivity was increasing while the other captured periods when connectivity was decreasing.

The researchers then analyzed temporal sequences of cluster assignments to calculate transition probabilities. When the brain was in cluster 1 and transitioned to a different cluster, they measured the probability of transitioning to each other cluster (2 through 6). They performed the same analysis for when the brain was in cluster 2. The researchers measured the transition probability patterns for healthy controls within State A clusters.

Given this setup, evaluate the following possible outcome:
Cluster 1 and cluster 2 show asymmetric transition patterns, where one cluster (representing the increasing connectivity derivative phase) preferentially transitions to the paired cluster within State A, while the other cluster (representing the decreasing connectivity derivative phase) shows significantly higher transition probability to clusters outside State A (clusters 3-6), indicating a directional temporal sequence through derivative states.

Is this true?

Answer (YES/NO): NO